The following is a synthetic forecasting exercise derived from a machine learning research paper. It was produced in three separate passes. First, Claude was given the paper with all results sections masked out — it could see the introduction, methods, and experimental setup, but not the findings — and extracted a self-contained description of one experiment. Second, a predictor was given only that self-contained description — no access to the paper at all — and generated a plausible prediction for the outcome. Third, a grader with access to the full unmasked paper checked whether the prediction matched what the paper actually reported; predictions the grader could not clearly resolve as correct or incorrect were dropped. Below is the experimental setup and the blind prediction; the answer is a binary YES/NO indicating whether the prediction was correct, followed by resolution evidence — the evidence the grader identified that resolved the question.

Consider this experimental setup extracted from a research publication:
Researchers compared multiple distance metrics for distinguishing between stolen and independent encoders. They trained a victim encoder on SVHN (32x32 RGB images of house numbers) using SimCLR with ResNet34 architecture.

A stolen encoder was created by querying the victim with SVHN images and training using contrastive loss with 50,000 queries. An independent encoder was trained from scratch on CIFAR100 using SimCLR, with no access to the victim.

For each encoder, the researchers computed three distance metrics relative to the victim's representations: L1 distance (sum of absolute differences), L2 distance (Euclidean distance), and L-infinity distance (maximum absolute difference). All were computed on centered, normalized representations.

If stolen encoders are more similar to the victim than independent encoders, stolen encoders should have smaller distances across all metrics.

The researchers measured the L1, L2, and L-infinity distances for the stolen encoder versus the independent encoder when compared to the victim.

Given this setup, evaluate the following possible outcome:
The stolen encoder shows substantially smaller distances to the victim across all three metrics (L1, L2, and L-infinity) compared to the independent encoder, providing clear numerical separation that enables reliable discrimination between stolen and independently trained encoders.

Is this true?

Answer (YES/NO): YES